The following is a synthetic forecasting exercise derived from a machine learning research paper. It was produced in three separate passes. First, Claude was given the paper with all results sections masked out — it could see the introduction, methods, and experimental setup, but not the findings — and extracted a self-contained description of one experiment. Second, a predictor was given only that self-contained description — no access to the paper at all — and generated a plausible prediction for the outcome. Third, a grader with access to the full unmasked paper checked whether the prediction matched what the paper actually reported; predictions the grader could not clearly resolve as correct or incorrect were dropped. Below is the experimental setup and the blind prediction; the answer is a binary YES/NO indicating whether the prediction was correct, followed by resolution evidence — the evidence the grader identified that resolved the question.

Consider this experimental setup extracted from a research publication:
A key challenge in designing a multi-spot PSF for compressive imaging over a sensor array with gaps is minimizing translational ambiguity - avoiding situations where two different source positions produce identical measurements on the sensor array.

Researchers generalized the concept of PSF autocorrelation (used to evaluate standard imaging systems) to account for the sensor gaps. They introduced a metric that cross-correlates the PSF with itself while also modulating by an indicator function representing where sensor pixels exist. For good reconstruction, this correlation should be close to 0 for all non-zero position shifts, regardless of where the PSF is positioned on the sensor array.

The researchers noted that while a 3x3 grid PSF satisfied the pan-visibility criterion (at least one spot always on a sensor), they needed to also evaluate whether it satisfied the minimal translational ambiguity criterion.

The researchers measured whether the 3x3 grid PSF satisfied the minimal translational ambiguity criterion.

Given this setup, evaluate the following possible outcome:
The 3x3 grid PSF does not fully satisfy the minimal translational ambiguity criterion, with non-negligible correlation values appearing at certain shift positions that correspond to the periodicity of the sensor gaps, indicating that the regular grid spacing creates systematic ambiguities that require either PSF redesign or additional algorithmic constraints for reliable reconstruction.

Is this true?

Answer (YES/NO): NO